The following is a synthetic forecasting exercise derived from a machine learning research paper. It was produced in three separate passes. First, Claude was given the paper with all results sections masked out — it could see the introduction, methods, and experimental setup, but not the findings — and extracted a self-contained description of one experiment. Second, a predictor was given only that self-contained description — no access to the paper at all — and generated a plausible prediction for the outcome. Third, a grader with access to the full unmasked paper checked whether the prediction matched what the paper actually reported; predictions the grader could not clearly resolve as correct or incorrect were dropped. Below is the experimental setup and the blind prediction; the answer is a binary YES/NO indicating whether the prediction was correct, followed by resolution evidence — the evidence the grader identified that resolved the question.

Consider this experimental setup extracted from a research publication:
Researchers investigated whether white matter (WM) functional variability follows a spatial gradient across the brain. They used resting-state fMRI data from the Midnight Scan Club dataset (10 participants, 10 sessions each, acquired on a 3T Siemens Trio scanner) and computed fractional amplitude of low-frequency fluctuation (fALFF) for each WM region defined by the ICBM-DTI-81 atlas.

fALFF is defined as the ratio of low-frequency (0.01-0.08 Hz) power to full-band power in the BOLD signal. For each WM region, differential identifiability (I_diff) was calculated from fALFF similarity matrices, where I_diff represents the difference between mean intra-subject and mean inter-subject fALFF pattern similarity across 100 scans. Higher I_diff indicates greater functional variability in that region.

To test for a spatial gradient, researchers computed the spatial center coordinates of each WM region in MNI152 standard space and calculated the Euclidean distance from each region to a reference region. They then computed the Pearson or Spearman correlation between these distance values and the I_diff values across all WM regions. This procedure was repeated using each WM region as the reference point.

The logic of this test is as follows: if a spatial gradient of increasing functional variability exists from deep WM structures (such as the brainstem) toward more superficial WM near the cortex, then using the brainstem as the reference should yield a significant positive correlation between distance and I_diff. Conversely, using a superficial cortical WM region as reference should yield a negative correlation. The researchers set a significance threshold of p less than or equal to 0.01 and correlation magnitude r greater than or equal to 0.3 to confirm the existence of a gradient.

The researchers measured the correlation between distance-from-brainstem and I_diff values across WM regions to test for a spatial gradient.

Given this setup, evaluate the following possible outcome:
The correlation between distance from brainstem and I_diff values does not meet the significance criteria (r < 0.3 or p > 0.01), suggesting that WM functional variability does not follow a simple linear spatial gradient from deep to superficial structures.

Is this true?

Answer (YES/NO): NO